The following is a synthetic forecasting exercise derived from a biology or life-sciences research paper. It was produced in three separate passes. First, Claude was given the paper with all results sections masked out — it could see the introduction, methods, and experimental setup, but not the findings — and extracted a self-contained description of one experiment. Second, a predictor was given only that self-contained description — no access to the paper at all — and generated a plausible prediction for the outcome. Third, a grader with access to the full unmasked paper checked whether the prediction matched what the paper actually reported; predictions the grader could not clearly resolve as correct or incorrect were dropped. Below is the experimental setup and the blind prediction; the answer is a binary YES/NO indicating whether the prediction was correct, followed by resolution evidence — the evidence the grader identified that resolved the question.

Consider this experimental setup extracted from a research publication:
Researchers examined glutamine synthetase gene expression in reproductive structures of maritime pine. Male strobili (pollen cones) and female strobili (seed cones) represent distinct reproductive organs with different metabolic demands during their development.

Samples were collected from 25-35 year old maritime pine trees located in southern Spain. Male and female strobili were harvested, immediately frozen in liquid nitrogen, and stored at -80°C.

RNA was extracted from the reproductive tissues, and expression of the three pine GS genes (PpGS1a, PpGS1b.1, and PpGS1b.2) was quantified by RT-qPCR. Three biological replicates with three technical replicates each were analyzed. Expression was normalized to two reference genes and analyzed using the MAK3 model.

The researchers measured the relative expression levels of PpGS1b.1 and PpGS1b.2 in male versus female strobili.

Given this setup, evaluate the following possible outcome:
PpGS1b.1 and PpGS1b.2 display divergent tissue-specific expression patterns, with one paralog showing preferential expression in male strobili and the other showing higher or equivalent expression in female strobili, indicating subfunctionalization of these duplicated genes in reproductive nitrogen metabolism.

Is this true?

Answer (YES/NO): YES